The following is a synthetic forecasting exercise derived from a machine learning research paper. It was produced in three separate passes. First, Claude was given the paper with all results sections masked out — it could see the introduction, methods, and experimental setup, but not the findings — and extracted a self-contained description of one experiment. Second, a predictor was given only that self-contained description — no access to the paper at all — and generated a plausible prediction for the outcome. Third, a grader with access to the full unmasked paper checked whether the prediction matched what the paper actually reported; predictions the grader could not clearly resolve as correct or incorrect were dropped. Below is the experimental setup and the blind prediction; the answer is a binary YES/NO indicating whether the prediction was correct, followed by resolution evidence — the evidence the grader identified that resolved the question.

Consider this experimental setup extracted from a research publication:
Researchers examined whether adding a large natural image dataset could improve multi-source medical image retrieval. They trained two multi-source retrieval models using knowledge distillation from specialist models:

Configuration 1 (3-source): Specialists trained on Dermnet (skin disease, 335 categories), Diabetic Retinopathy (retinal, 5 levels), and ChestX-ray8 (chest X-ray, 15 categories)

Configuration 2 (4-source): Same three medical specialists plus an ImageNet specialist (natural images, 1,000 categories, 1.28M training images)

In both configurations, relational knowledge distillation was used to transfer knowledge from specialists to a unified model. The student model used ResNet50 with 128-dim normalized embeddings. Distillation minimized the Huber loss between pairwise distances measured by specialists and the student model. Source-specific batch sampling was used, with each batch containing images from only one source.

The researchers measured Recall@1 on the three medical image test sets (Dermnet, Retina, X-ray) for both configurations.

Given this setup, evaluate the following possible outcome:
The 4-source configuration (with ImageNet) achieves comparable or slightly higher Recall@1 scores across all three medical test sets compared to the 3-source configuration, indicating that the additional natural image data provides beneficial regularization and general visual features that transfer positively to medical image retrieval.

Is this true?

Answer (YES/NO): NO